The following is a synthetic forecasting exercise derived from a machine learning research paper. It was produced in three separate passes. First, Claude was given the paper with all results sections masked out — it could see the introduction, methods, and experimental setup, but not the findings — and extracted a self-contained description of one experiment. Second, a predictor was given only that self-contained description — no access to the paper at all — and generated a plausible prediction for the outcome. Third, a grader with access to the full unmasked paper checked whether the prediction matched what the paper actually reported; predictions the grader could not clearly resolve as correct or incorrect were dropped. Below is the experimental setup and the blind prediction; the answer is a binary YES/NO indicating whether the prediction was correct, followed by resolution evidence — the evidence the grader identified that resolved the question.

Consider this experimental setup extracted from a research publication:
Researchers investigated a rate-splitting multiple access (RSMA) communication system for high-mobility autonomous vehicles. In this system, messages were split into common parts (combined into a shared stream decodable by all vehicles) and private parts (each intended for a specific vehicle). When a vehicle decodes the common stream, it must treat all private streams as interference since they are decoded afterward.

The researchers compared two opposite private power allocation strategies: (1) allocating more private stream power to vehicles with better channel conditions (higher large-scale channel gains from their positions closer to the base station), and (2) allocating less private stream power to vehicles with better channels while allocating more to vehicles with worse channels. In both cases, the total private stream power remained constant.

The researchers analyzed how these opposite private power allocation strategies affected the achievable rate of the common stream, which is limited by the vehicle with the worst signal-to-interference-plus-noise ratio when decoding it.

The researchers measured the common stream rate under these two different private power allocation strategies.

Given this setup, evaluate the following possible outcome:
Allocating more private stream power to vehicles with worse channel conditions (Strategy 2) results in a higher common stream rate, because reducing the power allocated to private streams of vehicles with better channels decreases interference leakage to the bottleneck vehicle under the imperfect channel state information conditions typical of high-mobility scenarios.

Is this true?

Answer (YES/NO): NO